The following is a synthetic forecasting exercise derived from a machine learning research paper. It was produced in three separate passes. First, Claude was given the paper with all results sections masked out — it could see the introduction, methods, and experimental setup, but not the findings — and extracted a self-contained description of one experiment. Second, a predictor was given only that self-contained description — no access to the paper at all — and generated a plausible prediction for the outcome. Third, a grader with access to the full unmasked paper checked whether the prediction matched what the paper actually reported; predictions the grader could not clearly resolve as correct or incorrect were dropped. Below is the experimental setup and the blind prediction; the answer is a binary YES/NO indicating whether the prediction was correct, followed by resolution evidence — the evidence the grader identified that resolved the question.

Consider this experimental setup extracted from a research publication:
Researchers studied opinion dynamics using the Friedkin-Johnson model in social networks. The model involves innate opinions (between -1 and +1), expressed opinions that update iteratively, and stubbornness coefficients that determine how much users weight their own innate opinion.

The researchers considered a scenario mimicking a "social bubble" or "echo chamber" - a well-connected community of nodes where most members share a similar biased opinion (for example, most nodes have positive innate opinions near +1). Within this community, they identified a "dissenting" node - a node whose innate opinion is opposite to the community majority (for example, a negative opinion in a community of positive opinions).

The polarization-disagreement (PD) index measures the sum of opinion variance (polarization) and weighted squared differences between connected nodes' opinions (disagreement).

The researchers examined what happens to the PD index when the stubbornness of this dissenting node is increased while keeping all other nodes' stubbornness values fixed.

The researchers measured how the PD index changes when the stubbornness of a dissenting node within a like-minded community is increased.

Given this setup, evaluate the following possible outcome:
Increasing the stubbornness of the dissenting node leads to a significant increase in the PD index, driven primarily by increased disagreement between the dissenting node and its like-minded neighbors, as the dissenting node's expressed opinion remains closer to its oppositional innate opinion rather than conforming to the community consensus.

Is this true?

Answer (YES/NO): NO